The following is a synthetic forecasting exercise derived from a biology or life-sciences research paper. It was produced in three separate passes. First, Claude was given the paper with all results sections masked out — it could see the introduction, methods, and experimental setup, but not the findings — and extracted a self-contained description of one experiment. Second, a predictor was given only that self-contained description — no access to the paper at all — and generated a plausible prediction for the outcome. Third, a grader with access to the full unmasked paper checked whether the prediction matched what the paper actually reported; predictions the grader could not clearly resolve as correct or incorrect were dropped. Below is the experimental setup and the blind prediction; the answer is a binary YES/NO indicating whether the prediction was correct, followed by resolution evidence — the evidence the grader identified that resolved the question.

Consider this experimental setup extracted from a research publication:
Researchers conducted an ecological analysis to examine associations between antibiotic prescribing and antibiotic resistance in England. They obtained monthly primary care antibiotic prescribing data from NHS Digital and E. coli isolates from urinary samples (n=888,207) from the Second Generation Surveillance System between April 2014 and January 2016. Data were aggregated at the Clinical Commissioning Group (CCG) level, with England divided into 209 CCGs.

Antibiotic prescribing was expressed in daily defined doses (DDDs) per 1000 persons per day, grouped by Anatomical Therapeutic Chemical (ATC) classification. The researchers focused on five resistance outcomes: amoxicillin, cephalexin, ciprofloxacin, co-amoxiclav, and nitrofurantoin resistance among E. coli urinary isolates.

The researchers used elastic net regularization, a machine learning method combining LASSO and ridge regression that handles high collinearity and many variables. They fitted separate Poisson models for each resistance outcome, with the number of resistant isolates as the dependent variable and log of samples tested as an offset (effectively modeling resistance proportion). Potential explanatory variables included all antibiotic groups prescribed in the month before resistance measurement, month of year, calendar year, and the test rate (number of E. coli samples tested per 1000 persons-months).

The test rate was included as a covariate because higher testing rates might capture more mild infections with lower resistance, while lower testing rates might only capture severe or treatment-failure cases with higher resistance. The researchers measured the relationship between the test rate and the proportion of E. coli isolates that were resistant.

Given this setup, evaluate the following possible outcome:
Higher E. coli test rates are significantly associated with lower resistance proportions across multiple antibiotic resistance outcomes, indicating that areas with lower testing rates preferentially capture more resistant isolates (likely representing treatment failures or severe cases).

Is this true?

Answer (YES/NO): YES